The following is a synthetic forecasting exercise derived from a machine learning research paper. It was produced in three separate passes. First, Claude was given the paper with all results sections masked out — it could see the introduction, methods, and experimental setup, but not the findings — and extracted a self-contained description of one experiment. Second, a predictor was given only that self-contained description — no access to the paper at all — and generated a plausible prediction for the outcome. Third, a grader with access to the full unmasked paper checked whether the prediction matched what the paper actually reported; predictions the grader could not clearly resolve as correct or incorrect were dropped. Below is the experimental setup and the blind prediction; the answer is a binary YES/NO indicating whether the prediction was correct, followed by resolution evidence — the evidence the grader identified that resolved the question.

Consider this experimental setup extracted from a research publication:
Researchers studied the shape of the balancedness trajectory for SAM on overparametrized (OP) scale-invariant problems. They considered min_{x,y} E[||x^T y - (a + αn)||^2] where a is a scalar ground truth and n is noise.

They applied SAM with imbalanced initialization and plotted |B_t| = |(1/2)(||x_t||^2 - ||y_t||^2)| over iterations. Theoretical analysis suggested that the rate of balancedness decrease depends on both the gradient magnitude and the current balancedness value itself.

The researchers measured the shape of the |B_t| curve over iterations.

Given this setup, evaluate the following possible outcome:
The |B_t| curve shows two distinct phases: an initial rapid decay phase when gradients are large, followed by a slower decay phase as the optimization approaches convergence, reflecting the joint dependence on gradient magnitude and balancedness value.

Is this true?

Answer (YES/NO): YES